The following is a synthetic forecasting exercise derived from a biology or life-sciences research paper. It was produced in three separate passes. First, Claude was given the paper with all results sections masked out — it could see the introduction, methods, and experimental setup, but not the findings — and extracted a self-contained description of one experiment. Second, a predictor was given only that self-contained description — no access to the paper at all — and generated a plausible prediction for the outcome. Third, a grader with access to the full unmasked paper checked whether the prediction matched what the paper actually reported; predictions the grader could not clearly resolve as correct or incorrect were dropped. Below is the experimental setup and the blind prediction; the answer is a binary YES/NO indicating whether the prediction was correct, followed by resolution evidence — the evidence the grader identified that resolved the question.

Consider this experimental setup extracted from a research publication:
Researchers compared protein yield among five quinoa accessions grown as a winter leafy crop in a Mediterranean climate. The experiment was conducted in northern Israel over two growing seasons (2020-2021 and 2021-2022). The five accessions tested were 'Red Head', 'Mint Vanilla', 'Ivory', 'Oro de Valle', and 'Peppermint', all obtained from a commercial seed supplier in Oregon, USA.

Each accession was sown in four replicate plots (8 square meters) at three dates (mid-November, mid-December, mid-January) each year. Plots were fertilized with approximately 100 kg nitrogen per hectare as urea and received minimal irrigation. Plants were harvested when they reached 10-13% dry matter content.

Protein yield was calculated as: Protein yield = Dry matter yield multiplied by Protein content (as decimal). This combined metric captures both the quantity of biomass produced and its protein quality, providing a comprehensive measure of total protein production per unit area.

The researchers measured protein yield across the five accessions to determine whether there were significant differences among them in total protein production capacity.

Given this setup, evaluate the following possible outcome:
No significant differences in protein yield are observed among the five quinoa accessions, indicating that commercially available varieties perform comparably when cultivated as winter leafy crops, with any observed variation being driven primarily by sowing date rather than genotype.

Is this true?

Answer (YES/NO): YES